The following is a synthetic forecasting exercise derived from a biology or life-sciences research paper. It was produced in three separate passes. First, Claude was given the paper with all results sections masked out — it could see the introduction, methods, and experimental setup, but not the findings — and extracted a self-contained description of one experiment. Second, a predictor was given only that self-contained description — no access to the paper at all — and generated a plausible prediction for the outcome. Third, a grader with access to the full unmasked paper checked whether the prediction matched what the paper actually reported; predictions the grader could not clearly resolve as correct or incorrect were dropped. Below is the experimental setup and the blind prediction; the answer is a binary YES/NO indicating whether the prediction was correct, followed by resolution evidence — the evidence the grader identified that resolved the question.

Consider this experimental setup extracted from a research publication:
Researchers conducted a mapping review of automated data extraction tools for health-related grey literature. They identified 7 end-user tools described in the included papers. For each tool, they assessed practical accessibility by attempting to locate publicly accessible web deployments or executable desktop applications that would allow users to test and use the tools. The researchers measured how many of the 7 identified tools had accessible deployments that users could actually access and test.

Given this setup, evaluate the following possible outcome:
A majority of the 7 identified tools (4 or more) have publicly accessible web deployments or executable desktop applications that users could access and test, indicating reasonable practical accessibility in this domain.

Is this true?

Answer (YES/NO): NO